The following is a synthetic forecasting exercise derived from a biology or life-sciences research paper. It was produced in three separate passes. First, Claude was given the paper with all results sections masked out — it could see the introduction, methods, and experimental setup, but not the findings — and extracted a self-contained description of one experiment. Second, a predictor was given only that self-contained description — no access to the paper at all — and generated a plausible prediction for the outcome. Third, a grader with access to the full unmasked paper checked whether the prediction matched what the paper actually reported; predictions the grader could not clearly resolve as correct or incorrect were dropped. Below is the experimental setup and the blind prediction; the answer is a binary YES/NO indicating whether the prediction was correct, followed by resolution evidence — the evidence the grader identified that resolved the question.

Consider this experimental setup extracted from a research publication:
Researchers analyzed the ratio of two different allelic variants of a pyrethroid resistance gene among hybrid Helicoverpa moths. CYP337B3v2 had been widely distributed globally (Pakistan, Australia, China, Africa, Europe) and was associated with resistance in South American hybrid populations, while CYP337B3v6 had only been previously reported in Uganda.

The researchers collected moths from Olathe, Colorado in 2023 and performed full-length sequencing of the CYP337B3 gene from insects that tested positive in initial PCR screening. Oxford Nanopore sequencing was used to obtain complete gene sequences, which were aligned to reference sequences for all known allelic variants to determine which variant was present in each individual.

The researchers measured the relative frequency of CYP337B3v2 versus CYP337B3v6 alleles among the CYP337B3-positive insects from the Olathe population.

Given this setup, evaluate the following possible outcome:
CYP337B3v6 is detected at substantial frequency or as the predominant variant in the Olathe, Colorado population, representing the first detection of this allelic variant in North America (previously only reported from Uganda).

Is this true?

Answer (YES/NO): YES